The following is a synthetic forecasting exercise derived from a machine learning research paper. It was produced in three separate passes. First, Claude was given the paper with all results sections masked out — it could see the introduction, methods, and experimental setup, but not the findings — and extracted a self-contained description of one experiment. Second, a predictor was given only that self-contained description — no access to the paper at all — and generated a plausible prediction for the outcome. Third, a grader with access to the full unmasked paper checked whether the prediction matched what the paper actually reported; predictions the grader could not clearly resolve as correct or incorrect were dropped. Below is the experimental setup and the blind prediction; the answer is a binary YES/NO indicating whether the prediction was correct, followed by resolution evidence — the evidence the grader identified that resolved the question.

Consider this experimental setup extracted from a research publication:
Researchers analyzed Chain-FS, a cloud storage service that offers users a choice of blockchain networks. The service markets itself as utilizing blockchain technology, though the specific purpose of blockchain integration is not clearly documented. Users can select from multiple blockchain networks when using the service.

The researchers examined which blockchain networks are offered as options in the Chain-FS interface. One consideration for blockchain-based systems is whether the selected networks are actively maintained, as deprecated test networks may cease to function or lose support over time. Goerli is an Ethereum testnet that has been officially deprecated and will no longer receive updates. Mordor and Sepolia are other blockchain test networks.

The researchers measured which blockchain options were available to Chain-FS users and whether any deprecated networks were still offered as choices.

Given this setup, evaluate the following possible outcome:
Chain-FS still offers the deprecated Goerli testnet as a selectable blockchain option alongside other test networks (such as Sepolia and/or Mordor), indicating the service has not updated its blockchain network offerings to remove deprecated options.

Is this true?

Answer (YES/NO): YES